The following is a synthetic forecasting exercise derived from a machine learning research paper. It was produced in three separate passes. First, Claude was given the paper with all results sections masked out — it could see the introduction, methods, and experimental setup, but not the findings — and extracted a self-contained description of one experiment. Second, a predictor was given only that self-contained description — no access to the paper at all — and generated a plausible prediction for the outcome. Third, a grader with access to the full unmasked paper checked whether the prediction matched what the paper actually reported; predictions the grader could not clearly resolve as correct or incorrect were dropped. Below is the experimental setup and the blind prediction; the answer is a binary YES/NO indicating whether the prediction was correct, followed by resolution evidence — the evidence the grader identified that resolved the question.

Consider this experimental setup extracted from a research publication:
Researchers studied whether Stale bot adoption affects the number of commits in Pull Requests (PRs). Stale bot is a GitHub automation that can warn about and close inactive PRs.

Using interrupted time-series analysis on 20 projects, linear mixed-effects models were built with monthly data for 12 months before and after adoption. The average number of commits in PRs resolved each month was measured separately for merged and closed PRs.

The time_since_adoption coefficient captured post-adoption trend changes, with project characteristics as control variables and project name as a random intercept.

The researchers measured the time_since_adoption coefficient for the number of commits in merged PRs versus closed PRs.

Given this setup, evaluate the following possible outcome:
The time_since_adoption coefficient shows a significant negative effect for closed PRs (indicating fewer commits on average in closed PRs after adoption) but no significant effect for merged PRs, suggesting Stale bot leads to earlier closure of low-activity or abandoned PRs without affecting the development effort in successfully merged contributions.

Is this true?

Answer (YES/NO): NO